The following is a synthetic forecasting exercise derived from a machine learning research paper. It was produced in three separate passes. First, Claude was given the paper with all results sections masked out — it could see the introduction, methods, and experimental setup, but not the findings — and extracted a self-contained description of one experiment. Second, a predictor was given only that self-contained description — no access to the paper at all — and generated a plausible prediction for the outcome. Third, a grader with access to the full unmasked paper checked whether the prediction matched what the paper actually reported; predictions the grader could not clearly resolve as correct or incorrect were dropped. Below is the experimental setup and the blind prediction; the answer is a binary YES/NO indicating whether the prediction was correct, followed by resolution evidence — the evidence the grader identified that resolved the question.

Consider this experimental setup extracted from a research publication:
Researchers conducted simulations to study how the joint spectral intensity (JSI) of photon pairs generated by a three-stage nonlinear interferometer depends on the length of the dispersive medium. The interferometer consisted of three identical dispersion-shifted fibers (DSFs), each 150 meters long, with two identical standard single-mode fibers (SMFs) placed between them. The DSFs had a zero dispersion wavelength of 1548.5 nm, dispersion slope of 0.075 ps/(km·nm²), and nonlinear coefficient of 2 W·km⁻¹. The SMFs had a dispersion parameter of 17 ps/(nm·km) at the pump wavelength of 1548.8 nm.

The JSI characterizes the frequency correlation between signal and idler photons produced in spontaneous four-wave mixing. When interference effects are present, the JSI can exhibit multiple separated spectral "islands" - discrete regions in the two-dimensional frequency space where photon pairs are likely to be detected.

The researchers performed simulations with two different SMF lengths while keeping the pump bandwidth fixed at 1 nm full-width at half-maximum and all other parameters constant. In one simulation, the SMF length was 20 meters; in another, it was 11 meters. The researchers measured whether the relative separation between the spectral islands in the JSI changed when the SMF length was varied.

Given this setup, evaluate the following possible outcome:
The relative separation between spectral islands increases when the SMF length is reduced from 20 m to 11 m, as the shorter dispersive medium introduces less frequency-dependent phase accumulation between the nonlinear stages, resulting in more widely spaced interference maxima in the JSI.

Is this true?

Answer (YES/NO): NO